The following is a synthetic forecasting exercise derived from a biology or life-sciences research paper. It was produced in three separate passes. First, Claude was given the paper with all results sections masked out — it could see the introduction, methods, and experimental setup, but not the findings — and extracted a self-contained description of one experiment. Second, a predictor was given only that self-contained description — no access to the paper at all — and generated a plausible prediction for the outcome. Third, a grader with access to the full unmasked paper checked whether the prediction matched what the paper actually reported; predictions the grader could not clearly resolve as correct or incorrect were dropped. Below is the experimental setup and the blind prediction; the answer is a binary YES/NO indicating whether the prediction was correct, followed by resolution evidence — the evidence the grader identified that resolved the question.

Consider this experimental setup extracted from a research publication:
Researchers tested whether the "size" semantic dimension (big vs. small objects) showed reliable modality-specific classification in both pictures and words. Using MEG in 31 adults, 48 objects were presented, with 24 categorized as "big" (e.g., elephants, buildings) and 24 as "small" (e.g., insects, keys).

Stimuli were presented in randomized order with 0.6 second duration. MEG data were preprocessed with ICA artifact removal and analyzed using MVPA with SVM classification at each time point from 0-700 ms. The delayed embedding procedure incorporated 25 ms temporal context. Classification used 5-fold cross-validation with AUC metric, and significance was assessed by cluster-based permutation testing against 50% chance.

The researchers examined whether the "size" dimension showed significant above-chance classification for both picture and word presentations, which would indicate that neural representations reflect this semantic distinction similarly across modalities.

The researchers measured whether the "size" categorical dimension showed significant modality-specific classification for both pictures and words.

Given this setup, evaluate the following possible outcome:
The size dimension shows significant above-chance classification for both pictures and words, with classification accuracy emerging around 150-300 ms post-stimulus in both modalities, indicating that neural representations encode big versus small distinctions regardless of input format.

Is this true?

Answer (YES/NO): YES